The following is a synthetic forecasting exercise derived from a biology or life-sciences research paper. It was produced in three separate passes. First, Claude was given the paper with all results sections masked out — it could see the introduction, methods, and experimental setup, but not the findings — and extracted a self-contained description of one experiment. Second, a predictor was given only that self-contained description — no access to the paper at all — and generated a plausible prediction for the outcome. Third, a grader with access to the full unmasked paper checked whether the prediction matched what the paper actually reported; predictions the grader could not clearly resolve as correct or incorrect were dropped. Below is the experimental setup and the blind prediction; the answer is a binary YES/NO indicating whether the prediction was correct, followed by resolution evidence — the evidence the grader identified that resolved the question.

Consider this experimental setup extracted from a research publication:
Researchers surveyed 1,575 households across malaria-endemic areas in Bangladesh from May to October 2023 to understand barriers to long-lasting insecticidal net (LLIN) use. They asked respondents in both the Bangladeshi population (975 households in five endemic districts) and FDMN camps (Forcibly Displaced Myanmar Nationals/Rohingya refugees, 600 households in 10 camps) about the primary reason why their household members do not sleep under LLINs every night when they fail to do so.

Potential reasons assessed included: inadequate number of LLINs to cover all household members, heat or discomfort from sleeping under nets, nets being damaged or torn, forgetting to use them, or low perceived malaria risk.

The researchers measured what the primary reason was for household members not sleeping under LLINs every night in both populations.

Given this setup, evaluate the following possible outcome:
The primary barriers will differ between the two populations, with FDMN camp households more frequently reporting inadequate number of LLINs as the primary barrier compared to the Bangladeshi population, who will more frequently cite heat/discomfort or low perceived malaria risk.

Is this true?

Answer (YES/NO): NO